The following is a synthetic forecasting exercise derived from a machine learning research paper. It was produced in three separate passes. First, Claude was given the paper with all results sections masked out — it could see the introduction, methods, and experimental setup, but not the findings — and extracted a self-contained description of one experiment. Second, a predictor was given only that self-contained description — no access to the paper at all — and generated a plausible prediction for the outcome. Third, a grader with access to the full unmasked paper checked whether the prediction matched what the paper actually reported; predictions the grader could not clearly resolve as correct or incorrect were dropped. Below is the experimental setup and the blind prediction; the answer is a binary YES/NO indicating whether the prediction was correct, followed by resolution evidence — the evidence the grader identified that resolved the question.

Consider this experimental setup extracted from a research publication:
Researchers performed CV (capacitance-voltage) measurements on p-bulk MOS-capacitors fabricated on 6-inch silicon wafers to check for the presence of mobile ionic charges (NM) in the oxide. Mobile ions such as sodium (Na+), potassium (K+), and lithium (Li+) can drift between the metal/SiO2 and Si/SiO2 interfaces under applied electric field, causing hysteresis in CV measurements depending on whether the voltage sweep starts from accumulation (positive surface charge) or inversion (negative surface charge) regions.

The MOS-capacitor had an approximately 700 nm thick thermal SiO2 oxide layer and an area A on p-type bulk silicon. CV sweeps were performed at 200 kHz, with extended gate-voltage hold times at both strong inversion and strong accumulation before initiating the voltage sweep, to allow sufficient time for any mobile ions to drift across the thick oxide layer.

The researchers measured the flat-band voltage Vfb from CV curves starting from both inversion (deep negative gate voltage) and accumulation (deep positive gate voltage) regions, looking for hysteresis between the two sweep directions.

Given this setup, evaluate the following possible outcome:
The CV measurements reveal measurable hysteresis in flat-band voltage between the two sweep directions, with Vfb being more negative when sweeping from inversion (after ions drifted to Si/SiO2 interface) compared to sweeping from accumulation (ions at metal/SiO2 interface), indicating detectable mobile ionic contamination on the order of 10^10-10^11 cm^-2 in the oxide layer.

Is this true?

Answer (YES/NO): NO